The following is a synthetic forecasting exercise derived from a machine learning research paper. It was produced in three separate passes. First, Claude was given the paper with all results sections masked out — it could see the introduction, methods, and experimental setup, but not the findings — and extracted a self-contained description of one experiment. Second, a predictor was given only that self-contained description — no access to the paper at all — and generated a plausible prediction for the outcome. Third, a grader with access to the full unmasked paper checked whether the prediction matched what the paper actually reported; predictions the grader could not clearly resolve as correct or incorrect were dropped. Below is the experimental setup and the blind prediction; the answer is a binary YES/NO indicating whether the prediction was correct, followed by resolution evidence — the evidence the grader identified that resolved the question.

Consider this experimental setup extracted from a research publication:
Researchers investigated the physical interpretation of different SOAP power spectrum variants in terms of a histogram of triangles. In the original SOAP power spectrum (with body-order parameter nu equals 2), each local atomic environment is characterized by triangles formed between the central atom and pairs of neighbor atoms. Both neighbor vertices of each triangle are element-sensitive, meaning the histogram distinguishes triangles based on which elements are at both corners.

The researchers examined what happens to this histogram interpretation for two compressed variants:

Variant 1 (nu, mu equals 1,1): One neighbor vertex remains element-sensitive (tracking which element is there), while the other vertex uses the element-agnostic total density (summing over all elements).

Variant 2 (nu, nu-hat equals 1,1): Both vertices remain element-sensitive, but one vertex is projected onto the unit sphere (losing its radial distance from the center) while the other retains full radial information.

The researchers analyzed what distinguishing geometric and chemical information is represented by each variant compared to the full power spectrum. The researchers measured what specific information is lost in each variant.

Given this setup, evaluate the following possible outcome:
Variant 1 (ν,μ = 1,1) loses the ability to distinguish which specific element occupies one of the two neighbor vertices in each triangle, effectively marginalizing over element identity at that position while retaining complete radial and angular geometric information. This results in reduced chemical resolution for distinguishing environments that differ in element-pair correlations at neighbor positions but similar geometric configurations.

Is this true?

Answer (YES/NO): YES